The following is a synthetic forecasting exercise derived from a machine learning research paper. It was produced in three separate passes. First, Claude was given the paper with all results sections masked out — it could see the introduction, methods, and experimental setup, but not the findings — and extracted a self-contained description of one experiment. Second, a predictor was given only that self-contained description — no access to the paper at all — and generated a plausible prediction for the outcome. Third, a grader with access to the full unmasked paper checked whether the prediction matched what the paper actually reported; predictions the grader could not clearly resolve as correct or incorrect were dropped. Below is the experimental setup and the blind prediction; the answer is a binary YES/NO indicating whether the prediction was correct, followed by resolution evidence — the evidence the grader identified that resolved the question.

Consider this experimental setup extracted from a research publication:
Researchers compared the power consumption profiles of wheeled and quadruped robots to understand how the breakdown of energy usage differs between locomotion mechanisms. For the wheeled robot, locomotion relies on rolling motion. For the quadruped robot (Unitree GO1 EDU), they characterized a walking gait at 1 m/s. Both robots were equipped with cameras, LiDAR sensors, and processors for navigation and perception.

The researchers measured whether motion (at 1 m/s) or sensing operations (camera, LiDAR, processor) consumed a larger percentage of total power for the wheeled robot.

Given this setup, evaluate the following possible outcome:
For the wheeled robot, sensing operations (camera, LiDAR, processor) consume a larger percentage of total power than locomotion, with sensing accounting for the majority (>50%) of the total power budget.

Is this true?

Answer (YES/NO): NO